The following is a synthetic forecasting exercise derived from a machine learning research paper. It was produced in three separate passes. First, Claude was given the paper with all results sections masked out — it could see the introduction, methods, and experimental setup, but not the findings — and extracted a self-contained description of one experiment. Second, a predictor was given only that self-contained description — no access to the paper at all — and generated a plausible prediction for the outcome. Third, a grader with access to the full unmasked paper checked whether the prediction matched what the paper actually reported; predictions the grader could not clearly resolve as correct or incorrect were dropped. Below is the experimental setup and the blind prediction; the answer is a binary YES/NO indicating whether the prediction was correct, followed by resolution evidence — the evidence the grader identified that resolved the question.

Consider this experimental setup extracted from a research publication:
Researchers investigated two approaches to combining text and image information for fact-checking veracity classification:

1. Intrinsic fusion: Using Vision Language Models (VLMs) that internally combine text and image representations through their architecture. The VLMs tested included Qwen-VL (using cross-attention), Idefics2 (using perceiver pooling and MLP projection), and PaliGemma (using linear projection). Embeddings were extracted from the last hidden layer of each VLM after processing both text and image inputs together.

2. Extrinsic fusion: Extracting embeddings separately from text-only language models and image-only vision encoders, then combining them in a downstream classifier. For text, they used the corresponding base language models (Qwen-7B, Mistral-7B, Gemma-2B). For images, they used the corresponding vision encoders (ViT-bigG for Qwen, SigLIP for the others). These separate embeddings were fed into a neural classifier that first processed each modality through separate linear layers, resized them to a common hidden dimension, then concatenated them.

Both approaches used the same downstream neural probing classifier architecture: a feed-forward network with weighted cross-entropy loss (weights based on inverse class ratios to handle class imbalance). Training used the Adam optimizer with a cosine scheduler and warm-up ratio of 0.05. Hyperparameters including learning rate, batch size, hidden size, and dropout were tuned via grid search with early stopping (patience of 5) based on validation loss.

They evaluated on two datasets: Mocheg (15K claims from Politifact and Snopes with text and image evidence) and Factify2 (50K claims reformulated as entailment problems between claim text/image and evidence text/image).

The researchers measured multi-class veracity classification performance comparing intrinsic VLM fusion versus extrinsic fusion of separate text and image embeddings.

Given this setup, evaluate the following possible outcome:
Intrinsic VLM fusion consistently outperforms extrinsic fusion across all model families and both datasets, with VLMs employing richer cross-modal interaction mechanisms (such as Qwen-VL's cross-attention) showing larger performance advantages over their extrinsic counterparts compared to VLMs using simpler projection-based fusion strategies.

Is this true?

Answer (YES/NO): NO